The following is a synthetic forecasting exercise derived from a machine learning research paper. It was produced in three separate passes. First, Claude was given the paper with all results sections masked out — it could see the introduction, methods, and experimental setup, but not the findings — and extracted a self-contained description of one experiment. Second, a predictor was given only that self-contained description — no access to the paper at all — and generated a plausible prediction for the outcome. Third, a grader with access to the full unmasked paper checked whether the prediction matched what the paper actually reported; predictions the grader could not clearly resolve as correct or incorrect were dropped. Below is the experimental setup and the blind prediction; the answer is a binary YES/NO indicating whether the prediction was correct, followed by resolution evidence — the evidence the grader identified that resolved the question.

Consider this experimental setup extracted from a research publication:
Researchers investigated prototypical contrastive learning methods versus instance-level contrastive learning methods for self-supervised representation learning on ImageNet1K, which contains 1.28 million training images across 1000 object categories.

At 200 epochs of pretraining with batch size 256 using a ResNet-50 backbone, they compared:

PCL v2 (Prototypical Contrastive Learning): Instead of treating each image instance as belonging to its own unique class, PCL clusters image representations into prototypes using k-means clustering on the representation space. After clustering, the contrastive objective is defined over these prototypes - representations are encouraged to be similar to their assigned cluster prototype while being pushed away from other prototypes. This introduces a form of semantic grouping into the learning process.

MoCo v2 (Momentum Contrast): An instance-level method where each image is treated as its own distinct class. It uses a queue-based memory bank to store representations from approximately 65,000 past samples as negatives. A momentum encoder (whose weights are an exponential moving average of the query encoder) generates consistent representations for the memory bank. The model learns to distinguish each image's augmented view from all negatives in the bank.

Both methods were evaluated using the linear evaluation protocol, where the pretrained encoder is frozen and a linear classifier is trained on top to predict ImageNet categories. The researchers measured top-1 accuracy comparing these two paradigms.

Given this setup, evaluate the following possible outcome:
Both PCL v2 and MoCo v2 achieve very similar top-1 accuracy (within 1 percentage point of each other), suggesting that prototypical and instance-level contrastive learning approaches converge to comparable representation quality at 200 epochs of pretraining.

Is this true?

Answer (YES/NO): YES